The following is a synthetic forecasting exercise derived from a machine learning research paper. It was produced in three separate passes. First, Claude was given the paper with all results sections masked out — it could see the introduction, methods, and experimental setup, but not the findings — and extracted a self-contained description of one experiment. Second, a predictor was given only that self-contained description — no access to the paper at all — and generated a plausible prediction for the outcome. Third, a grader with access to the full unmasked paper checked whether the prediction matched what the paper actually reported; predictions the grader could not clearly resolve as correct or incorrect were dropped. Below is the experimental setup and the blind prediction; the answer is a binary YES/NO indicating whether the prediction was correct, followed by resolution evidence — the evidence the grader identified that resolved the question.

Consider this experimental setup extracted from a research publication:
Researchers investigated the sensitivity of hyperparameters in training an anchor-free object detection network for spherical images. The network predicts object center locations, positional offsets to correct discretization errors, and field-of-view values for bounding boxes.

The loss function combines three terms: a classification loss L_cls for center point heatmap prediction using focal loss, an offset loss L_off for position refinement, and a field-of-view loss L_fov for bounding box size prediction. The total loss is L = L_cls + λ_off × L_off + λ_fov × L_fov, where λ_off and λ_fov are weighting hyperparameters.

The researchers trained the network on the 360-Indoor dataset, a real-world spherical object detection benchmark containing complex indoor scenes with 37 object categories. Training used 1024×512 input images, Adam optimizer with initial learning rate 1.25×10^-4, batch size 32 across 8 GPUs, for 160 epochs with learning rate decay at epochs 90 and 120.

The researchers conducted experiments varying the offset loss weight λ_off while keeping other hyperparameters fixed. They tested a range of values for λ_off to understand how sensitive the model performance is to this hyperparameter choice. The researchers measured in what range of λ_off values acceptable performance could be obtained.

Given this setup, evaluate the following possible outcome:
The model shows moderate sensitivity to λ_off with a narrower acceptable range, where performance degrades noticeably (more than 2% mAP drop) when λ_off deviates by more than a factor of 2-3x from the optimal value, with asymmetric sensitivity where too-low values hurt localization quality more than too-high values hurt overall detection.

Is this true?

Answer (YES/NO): NO